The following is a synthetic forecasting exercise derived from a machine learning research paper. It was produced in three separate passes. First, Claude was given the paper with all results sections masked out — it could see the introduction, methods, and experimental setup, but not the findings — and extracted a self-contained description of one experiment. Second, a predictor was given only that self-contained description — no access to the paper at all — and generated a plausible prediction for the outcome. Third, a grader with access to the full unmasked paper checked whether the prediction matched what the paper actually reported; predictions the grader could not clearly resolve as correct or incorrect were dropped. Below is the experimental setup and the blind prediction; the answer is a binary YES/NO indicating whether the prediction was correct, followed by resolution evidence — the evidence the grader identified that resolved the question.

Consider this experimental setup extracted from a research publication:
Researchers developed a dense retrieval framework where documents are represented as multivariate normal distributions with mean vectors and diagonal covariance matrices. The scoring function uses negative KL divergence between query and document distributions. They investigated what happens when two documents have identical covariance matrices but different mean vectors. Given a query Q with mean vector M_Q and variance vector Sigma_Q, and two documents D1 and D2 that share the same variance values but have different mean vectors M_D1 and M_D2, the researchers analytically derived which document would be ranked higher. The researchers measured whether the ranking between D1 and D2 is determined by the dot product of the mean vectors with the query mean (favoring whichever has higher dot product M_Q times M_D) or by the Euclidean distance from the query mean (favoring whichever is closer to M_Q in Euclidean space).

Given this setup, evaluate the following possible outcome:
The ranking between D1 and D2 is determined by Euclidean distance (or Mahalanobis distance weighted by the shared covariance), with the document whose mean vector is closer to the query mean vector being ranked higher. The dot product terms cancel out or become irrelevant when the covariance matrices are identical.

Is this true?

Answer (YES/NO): YES